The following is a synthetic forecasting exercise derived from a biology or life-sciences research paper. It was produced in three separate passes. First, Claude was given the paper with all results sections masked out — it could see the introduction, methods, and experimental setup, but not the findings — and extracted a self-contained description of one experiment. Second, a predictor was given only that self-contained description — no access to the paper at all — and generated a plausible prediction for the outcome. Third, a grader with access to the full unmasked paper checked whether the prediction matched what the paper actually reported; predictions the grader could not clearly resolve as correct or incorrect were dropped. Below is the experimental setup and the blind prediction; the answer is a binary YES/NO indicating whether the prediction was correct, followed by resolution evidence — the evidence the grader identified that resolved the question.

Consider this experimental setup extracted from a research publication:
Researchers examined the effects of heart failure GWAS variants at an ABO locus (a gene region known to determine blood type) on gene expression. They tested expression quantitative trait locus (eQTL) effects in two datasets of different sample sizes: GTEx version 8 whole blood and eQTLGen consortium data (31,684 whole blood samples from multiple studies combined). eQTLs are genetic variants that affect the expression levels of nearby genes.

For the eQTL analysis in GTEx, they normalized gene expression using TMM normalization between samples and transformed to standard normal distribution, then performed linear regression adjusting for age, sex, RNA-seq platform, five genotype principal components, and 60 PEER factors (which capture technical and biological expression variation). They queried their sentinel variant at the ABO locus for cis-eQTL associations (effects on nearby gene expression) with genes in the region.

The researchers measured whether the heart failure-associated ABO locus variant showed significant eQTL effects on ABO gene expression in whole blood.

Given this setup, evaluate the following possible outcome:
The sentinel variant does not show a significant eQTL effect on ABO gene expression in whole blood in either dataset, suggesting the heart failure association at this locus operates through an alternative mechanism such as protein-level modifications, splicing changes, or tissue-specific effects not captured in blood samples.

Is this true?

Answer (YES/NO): NO